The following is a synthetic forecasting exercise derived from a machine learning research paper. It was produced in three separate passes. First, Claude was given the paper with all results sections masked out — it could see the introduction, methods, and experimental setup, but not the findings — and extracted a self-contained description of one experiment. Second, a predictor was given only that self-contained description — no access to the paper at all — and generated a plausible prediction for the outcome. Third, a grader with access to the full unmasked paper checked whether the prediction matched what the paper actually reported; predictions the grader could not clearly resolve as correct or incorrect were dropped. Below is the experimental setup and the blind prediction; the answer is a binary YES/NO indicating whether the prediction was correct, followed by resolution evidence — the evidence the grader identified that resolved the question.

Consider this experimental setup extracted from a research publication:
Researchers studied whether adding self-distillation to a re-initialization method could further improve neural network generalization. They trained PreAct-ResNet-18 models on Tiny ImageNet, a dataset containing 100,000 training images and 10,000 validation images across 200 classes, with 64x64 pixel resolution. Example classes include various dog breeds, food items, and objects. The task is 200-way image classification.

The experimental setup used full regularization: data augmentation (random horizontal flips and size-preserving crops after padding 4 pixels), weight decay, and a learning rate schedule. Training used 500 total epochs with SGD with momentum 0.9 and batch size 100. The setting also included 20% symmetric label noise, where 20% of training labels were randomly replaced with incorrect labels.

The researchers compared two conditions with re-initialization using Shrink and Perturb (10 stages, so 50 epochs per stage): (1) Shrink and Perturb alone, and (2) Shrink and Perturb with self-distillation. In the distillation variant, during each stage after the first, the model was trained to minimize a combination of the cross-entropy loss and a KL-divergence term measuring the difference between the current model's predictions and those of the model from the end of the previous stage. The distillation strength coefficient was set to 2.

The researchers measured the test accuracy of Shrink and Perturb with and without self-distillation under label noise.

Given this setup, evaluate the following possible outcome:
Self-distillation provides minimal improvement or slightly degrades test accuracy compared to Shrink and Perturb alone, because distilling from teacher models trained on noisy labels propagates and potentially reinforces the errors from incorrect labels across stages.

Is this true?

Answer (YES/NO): NO